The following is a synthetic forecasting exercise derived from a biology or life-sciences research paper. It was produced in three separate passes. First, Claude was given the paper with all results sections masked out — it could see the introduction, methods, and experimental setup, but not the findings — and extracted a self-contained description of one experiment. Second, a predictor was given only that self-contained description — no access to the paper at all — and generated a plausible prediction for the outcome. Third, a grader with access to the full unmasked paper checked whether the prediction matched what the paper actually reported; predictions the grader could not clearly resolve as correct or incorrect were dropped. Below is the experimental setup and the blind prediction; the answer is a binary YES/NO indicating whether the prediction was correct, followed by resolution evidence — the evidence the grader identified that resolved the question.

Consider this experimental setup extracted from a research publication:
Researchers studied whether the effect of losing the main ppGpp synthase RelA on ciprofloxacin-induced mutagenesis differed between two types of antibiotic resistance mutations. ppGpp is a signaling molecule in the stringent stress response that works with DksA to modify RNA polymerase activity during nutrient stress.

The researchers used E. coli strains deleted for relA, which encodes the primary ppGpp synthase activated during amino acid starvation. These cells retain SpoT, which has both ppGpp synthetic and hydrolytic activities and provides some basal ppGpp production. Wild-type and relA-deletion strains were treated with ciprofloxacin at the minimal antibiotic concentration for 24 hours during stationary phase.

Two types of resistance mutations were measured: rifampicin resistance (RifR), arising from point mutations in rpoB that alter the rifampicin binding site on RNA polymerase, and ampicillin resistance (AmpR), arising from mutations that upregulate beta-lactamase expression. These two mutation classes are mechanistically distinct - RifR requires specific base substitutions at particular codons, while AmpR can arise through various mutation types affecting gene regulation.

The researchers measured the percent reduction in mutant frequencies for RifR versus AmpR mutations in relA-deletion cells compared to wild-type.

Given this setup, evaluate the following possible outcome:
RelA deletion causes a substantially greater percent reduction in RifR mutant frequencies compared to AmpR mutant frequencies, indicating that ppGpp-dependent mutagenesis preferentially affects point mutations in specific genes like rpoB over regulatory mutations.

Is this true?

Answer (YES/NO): NO